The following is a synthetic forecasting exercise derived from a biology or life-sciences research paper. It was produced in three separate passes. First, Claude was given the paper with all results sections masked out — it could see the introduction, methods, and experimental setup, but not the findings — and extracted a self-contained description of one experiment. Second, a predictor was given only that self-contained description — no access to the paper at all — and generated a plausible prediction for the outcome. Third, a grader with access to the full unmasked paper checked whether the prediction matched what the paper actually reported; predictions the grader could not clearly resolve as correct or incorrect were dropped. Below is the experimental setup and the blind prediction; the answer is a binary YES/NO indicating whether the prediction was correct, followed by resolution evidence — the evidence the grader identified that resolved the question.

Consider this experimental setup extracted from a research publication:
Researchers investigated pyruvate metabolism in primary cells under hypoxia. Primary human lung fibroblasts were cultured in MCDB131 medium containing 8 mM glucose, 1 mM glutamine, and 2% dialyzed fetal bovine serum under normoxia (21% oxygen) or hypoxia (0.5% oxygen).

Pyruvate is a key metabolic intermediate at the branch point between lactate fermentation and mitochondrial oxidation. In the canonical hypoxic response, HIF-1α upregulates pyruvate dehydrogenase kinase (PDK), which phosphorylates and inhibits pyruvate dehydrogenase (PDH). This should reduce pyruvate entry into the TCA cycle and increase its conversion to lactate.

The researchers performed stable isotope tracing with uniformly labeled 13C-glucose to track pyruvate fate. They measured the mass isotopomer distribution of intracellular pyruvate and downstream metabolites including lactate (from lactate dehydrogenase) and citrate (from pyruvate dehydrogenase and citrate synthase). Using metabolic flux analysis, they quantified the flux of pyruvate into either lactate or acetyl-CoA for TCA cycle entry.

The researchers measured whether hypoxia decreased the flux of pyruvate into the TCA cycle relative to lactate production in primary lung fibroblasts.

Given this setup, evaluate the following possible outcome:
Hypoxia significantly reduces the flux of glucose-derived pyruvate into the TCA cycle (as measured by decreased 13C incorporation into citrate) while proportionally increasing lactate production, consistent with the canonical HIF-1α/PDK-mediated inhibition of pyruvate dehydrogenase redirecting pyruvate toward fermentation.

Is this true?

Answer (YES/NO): NO